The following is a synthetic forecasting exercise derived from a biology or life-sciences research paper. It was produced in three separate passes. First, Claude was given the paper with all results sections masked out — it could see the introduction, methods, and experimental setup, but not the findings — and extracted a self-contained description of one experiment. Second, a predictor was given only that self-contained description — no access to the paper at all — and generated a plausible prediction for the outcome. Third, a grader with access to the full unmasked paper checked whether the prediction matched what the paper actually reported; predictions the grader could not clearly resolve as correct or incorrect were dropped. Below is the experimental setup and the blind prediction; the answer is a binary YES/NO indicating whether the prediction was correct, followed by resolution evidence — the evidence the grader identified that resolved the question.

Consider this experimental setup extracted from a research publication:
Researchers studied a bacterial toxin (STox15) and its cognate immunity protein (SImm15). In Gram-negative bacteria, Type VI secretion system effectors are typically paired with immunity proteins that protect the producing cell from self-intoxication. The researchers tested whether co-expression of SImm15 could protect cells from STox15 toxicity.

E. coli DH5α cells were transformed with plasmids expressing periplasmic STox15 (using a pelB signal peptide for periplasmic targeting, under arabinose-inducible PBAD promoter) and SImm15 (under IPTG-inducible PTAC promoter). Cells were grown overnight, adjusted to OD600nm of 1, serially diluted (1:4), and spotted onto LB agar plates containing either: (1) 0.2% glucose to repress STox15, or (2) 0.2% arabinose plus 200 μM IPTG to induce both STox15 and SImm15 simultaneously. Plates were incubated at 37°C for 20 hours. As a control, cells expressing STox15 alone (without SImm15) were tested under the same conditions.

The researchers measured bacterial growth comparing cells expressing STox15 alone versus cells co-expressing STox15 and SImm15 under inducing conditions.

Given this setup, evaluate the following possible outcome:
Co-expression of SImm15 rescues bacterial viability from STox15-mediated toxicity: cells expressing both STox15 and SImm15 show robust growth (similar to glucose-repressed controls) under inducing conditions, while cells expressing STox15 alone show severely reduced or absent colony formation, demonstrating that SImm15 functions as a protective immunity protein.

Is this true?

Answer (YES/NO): YES